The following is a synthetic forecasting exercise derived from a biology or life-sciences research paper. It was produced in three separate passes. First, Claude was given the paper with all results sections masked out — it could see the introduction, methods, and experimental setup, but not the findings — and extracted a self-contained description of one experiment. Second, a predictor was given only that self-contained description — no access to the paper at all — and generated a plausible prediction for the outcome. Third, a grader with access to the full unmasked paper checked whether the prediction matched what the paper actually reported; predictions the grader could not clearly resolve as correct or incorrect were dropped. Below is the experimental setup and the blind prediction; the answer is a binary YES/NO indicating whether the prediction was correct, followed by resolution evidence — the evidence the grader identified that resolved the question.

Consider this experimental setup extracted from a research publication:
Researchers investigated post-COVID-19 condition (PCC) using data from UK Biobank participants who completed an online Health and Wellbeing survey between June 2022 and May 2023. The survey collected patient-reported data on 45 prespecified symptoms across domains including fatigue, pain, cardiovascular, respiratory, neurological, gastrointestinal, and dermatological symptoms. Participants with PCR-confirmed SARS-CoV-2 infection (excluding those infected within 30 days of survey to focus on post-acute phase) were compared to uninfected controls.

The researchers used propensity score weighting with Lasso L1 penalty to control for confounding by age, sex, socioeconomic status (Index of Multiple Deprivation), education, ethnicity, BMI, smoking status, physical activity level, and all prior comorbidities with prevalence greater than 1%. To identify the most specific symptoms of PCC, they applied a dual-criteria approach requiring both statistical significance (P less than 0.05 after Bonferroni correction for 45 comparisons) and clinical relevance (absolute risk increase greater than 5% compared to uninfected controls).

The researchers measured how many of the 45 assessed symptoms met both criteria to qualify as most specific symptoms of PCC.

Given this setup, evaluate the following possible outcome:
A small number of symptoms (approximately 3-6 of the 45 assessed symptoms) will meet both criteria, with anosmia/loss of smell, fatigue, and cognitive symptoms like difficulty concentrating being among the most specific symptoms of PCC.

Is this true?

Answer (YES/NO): NO